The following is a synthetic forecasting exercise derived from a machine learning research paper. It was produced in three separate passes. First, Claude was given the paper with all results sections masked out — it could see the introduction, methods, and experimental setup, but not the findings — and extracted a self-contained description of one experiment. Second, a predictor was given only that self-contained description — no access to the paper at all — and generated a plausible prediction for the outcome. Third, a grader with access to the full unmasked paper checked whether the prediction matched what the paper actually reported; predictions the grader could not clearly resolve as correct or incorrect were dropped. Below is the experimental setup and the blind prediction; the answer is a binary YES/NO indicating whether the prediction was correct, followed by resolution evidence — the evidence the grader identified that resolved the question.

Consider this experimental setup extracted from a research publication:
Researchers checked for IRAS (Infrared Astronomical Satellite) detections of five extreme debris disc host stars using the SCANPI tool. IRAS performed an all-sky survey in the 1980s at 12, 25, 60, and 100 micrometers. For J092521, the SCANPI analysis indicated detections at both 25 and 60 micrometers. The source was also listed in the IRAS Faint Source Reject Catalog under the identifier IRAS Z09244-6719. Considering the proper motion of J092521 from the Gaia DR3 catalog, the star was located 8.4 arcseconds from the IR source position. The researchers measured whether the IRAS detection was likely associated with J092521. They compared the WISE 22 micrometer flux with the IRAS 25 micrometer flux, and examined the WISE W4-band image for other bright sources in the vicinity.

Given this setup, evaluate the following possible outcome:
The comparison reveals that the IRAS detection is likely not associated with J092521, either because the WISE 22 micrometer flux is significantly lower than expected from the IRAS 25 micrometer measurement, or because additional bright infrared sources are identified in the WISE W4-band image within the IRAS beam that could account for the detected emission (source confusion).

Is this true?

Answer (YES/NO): NO